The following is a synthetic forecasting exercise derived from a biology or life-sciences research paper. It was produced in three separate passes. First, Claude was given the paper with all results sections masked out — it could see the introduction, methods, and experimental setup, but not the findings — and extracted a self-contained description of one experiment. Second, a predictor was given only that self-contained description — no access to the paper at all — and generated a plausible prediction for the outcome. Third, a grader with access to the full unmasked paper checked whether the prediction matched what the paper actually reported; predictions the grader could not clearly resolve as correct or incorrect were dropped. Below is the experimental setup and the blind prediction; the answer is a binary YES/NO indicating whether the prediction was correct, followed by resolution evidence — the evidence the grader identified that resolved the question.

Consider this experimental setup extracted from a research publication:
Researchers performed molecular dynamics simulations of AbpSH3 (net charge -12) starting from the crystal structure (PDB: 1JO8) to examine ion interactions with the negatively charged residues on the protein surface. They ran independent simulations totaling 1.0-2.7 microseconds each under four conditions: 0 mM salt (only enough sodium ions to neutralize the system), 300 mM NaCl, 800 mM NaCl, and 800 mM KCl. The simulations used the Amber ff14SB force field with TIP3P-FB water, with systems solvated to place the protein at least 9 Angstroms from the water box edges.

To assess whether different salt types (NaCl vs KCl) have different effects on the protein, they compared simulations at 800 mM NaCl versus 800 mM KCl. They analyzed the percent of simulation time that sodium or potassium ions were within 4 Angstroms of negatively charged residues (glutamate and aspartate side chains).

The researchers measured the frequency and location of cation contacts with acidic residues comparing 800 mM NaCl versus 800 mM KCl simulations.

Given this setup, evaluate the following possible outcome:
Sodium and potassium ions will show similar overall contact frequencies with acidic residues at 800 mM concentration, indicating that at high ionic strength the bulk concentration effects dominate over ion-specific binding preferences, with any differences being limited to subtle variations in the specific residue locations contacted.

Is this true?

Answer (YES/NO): NO